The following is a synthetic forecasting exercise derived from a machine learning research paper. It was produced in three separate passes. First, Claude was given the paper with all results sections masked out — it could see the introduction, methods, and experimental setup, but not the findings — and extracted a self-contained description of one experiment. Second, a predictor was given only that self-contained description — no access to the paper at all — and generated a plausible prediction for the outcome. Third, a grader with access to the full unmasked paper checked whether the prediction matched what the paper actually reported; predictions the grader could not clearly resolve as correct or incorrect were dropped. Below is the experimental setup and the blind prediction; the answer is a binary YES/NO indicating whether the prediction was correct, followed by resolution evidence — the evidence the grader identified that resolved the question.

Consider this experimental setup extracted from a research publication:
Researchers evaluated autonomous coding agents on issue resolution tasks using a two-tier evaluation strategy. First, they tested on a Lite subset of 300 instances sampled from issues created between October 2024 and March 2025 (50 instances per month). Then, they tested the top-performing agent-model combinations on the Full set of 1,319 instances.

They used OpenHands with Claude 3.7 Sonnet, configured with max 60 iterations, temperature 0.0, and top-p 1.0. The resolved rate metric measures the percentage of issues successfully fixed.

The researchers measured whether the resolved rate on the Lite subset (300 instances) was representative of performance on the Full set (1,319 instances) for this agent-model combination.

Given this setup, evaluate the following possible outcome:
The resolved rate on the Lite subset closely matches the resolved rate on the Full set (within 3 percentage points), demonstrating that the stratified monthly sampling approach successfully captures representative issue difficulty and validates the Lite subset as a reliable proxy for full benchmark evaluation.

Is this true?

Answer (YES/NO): YES